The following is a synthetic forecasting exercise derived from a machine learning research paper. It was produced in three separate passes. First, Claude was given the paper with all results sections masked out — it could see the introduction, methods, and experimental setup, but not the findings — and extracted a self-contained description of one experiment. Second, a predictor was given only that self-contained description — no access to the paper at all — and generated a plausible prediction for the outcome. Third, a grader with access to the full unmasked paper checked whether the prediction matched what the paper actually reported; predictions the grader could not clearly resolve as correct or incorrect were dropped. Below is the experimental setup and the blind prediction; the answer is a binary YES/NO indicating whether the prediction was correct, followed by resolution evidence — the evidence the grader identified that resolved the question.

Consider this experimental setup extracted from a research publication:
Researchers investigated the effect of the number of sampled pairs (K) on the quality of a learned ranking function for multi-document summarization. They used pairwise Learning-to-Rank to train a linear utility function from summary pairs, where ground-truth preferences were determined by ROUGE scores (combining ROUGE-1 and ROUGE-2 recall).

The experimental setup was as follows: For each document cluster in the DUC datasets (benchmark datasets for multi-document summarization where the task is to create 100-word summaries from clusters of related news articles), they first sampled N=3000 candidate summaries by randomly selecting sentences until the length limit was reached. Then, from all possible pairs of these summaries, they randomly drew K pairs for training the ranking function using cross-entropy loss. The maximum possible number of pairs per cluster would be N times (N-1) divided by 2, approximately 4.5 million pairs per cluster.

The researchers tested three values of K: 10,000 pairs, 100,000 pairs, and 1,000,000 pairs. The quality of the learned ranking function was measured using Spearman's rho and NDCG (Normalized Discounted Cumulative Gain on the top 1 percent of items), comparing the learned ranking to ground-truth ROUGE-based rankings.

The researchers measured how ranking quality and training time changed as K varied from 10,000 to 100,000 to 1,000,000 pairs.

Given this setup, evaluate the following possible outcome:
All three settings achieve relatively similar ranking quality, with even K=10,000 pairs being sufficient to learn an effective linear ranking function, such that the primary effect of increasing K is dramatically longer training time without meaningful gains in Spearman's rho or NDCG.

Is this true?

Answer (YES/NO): NO